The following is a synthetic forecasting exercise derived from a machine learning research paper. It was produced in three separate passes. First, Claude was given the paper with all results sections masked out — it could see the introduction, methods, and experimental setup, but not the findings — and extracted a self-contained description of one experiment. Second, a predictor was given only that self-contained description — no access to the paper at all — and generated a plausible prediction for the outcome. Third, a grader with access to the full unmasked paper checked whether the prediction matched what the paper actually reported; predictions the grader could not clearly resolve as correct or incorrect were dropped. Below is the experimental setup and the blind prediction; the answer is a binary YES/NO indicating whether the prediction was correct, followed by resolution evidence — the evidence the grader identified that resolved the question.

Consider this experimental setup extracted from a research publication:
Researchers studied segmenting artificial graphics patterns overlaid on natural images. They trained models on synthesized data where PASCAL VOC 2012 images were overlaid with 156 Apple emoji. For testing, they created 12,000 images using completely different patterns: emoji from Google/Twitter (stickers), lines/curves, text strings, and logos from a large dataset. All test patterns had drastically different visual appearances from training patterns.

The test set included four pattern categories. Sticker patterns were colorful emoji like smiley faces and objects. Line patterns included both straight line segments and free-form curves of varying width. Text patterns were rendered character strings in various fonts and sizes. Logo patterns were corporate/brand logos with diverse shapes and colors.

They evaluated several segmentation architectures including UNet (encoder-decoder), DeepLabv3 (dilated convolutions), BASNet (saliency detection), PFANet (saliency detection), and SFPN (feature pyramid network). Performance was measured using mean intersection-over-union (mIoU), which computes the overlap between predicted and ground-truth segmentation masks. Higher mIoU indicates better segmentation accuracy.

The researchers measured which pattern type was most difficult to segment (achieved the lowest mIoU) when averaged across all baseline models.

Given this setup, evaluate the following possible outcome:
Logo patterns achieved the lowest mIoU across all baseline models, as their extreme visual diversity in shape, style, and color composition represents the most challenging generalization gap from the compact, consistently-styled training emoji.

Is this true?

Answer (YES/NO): NO